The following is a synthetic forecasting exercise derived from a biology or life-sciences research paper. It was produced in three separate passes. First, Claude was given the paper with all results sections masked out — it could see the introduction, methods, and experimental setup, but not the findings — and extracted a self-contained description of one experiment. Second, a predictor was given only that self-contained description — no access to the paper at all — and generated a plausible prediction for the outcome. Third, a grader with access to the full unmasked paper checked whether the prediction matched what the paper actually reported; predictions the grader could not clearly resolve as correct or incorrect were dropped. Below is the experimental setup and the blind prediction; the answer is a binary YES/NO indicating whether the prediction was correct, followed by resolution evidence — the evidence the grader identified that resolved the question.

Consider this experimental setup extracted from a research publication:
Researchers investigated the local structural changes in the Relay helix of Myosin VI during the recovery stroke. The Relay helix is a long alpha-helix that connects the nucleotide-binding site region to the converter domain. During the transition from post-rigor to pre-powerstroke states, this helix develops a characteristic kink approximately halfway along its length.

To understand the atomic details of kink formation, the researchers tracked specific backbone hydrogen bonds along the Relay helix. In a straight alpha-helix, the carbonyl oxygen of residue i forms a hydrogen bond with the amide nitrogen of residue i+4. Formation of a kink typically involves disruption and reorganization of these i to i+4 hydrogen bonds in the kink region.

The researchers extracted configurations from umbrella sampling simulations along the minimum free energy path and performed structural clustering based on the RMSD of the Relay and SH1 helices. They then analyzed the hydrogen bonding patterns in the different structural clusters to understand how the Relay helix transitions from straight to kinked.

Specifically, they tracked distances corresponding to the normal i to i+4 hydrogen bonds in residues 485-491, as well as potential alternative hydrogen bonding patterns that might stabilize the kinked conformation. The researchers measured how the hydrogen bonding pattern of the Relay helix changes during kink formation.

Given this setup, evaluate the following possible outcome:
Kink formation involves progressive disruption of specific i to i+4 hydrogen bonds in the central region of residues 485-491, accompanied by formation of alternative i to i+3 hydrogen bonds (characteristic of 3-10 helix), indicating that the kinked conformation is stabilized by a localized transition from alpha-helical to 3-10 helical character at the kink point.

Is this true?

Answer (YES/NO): NO